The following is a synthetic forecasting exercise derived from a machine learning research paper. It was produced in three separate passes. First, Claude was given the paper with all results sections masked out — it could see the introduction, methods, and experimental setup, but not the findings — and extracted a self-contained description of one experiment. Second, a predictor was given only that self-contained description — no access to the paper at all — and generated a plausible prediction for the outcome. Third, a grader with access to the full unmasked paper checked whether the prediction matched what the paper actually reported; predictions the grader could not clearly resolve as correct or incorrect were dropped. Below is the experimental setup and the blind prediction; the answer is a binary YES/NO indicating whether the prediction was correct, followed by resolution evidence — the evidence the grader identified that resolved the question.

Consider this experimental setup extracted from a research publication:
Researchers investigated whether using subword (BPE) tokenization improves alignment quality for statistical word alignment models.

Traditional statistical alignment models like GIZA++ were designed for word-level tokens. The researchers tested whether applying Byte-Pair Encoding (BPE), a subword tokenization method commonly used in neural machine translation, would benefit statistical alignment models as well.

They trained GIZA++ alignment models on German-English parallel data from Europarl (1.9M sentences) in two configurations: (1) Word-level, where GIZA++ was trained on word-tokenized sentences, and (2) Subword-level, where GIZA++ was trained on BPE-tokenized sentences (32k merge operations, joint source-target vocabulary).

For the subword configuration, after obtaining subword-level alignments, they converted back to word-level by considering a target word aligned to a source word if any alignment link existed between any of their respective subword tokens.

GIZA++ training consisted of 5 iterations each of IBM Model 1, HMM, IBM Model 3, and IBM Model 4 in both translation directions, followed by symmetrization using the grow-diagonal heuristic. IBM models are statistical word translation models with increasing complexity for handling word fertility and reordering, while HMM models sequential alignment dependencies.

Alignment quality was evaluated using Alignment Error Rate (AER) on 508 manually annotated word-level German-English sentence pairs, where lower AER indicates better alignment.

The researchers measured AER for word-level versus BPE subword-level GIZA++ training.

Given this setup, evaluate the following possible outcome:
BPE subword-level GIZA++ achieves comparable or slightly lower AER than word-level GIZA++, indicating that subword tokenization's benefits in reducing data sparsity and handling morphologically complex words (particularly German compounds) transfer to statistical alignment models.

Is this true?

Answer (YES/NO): YES